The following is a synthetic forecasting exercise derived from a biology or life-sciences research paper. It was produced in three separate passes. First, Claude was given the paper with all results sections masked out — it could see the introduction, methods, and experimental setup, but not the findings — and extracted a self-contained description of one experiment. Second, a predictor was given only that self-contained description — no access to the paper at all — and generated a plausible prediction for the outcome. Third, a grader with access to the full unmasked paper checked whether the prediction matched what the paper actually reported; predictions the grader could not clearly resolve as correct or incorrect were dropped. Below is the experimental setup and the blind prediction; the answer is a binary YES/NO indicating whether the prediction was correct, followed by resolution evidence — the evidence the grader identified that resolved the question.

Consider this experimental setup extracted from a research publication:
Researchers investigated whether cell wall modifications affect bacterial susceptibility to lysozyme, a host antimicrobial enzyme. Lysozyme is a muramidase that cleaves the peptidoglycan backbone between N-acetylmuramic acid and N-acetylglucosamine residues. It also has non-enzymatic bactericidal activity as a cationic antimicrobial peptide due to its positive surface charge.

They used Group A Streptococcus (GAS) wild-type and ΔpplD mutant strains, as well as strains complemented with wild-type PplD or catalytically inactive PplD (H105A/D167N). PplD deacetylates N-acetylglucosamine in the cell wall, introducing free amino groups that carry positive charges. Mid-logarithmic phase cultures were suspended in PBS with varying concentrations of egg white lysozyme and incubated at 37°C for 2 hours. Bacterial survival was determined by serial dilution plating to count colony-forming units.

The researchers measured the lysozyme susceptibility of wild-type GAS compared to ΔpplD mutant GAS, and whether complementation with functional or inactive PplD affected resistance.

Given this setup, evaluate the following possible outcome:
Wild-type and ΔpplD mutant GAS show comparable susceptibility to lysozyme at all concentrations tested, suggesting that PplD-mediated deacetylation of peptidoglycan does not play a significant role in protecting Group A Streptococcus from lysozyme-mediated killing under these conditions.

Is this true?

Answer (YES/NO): YES